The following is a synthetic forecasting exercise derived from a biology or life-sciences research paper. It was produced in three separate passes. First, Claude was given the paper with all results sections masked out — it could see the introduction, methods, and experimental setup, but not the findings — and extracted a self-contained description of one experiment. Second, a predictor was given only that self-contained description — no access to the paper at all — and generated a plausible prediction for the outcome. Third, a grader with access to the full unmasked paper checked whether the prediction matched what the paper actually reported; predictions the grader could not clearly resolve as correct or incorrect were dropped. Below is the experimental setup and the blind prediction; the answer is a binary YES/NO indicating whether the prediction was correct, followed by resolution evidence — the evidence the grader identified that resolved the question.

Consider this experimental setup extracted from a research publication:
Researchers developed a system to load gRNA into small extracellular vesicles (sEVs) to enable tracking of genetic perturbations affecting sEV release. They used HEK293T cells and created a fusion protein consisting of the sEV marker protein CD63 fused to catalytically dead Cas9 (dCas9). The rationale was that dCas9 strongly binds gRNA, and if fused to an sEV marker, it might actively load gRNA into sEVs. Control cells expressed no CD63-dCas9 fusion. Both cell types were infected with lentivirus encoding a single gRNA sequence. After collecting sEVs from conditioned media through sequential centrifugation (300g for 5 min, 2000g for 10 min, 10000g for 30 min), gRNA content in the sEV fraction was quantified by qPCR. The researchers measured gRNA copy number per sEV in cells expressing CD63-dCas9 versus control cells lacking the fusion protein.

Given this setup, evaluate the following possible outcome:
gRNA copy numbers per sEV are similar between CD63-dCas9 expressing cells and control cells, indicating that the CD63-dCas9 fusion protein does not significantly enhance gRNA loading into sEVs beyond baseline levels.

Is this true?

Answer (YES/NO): NO